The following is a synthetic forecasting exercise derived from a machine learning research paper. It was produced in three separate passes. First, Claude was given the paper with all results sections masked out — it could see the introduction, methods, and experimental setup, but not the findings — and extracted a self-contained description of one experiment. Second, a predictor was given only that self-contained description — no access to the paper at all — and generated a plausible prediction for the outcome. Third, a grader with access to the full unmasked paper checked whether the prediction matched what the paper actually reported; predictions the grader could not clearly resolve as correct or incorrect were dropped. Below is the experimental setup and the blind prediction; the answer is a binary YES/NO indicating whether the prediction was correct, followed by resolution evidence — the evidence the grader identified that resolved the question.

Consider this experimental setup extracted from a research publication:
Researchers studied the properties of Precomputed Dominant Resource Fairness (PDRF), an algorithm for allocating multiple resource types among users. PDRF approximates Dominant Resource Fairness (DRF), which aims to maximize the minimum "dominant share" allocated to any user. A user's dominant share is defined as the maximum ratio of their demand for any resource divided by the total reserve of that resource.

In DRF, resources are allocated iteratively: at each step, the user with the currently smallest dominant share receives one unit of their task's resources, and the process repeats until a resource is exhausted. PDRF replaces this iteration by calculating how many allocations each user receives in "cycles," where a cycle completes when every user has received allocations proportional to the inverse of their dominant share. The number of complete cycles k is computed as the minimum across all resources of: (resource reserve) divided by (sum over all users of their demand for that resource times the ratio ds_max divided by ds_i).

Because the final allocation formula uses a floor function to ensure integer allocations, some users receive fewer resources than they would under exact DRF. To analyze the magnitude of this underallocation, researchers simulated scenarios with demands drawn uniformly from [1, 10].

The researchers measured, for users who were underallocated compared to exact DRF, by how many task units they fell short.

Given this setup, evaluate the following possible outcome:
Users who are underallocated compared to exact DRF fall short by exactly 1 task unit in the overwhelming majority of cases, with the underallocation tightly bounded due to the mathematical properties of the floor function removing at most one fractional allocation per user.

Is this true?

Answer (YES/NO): YES